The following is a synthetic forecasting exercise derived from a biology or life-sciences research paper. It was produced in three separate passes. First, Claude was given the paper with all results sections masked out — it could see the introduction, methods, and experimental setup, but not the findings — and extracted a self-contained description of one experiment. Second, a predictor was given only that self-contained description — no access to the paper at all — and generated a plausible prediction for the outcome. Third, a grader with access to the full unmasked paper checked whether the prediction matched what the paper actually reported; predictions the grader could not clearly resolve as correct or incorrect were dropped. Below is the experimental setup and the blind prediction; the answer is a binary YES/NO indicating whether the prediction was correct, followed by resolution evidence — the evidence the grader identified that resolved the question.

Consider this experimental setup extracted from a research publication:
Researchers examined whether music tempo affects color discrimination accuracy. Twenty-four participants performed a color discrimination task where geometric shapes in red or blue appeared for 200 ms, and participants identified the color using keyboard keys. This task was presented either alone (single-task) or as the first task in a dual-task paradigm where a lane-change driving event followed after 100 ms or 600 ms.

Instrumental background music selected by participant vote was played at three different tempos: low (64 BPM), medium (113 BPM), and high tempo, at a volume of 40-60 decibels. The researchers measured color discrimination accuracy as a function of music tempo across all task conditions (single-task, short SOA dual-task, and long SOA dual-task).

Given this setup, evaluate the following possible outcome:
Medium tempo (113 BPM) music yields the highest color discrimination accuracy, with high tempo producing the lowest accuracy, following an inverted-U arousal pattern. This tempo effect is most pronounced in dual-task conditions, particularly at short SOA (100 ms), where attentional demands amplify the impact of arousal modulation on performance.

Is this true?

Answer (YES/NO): NO